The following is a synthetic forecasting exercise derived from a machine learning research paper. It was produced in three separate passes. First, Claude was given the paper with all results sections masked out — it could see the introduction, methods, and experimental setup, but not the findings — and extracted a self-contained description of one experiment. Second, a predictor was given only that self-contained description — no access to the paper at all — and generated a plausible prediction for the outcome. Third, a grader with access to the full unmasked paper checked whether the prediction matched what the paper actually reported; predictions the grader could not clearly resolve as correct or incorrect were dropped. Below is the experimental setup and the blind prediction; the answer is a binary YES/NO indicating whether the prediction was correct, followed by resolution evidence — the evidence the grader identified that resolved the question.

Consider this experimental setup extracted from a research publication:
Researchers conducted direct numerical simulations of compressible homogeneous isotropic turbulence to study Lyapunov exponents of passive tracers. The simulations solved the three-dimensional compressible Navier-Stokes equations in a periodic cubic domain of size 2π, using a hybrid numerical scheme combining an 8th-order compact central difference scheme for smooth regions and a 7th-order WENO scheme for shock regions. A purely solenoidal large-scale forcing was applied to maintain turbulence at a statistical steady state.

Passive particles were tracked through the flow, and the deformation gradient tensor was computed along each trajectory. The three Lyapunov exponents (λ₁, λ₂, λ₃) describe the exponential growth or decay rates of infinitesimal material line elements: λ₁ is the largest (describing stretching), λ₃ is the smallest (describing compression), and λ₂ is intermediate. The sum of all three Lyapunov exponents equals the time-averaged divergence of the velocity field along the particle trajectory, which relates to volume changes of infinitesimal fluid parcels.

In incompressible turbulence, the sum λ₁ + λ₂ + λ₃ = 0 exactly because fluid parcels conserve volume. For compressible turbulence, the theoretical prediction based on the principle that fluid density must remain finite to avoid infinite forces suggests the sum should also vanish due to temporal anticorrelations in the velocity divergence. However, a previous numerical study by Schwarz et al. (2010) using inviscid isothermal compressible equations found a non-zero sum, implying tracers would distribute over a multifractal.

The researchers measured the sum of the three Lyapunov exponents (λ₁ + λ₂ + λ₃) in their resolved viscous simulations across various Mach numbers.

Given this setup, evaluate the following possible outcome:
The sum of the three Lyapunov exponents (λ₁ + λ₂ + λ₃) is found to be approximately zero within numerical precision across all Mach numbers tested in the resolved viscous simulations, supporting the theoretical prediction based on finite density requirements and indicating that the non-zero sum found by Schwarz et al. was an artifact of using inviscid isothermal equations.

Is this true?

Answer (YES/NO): YES